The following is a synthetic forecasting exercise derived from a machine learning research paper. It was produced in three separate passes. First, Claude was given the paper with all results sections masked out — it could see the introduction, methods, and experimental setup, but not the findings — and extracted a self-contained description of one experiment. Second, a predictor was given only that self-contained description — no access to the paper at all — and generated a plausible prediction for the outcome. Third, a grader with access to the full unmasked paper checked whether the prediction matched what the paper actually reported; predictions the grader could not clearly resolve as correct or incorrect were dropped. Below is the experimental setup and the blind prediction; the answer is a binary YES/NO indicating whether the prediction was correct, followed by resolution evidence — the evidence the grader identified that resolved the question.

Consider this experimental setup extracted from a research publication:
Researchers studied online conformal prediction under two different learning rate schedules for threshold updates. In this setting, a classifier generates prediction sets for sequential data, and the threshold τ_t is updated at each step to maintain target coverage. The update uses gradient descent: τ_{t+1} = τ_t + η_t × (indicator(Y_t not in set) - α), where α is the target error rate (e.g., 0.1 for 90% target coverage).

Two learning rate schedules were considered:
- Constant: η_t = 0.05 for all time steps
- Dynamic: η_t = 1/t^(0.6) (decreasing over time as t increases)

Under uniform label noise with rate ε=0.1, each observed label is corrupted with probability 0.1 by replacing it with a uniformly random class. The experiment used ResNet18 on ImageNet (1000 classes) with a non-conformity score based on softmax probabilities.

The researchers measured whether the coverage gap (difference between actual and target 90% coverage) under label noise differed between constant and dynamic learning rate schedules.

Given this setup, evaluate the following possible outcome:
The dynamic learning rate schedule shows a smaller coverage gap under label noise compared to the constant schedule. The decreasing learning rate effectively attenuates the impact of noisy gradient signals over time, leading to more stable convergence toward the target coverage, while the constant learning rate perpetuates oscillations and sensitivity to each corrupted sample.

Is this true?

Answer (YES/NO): YES